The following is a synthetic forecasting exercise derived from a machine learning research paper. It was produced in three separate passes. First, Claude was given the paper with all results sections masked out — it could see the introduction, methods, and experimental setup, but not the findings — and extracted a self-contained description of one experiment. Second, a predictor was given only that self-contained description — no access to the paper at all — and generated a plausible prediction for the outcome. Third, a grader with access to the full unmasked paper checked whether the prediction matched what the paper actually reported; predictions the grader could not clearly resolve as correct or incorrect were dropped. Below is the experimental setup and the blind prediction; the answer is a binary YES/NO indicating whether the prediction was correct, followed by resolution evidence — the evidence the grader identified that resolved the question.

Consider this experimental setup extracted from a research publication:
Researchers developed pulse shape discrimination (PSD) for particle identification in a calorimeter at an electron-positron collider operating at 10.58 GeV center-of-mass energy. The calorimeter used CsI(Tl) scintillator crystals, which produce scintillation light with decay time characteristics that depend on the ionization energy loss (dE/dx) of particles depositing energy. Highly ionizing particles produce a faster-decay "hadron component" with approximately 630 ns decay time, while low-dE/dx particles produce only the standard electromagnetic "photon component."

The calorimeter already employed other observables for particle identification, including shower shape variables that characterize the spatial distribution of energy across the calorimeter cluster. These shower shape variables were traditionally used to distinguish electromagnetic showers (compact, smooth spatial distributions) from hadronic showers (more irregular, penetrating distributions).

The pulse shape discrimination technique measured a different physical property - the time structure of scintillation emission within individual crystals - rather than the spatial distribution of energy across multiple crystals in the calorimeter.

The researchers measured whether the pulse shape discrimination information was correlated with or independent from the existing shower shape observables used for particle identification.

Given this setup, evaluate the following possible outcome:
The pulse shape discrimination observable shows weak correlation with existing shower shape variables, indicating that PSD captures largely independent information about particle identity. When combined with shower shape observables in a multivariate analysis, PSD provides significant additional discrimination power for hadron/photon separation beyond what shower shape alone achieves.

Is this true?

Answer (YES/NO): YES